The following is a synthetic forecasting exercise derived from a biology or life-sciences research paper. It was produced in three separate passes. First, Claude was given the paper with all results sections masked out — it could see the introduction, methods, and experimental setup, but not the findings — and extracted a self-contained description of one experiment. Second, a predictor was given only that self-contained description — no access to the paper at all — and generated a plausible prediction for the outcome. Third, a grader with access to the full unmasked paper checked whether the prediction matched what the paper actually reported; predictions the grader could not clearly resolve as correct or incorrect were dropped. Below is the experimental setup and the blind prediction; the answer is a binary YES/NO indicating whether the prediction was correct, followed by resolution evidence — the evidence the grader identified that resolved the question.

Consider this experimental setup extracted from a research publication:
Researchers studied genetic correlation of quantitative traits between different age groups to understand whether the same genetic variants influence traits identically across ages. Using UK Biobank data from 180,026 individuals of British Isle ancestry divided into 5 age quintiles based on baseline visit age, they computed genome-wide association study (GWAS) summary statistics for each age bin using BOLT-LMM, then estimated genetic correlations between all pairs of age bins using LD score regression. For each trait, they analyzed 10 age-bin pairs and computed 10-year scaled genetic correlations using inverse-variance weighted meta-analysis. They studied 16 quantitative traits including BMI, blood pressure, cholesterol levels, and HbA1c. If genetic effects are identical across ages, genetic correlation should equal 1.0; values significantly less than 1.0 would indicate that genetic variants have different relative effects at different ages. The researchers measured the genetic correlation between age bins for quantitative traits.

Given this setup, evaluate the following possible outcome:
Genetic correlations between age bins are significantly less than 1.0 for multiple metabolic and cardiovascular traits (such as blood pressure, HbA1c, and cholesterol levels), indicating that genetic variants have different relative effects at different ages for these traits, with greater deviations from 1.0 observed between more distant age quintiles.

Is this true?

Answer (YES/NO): NO